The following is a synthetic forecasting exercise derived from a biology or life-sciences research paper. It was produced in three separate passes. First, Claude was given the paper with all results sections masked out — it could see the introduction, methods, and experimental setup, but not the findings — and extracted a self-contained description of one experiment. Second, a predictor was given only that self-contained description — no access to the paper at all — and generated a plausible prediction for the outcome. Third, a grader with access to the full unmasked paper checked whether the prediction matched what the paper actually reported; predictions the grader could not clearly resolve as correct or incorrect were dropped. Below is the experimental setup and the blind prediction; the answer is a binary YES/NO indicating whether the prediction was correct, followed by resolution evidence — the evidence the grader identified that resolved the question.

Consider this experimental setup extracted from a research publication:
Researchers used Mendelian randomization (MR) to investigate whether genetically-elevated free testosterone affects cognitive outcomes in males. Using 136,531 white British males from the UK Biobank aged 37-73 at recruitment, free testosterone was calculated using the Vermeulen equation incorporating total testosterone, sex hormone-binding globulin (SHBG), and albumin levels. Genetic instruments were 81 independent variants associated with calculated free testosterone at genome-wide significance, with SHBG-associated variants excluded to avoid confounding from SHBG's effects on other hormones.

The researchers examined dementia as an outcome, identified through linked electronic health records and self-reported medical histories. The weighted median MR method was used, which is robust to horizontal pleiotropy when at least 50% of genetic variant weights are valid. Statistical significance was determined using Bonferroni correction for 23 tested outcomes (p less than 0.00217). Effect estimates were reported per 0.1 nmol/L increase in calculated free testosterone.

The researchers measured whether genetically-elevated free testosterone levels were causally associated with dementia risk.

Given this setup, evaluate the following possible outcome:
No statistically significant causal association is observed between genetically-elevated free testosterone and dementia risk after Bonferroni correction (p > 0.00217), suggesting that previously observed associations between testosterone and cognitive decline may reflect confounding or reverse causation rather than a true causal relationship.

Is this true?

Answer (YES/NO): YES